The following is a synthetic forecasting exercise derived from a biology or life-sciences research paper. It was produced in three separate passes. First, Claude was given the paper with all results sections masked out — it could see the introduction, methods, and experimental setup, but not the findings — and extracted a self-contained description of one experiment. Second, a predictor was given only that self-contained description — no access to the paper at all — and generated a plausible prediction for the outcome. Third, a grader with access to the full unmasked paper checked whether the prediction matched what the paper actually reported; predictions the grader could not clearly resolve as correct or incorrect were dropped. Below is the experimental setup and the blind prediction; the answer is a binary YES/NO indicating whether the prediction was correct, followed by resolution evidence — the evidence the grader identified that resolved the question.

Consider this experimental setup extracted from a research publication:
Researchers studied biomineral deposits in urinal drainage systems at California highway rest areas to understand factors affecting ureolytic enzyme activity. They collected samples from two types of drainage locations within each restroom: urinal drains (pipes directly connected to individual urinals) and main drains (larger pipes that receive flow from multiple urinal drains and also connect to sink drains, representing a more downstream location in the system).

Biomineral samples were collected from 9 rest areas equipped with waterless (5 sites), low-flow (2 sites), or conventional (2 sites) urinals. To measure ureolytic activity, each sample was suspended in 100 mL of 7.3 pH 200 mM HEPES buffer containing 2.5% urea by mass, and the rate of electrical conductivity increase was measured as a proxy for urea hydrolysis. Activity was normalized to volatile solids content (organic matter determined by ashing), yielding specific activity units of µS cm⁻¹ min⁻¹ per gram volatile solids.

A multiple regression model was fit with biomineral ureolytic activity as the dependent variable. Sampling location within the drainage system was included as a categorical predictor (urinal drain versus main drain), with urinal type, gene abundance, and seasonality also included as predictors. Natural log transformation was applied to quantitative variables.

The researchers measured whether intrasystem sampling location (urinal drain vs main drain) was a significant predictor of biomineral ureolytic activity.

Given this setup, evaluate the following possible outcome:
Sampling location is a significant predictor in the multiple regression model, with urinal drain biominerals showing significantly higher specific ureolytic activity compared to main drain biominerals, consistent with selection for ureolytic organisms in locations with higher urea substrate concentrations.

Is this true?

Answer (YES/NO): NO